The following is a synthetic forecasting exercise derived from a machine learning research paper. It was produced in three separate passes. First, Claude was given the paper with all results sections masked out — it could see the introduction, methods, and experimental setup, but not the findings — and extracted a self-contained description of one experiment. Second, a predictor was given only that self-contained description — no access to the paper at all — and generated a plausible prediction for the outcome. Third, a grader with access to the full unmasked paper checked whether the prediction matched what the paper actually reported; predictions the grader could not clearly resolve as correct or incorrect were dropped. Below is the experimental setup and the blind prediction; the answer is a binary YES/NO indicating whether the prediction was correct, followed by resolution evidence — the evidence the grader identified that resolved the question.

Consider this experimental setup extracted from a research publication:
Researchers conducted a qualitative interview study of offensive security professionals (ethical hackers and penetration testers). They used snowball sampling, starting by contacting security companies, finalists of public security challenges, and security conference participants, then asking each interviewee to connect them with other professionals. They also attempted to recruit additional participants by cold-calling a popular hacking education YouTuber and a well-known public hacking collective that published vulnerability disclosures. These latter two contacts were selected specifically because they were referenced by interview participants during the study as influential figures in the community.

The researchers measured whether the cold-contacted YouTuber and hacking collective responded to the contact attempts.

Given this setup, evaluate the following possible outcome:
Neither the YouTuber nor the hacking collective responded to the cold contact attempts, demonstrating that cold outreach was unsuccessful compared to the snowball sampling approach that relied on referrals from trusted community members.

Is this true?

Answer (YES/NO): YES